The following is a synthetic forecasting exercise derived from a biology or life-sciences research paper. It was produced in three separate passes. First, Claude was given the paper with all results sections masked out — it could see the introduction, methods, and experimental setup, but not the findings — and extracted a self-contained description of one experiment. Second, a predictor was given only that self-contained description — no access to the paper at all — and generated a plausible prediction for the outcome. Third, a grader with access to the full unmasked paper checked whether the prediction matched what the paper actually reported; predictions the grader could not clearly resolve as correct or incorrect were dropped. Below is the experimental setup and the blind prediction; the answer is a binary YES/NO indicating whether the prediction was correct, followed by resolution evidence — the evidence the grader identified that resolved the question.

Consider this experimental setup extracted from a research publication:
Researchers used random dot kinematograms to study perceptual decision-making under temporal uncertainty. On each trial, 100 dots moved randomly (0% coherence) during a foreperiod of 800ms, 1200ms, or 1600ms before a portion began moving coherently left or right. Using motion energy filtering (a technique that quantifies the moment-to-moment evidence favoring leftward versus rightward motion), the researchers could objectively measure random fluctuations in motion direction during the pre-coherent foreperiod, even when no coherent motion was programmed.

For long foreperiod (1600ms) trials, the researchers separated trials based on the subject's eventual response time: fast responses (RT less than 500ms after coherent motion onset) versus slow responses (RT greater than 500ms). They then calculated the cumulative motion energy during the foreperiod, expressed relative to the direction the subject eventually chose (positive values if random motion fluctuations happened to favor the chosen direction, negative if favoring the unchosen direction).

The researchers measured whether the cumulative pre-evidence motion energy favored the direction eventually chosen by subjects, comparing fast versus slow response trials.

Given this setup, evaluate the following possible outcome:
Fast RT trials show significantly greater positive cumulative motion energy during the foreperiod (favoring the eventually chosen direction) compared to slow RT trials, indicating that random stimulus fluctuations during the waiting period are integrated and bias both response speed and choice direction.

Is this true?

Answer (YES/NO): YES